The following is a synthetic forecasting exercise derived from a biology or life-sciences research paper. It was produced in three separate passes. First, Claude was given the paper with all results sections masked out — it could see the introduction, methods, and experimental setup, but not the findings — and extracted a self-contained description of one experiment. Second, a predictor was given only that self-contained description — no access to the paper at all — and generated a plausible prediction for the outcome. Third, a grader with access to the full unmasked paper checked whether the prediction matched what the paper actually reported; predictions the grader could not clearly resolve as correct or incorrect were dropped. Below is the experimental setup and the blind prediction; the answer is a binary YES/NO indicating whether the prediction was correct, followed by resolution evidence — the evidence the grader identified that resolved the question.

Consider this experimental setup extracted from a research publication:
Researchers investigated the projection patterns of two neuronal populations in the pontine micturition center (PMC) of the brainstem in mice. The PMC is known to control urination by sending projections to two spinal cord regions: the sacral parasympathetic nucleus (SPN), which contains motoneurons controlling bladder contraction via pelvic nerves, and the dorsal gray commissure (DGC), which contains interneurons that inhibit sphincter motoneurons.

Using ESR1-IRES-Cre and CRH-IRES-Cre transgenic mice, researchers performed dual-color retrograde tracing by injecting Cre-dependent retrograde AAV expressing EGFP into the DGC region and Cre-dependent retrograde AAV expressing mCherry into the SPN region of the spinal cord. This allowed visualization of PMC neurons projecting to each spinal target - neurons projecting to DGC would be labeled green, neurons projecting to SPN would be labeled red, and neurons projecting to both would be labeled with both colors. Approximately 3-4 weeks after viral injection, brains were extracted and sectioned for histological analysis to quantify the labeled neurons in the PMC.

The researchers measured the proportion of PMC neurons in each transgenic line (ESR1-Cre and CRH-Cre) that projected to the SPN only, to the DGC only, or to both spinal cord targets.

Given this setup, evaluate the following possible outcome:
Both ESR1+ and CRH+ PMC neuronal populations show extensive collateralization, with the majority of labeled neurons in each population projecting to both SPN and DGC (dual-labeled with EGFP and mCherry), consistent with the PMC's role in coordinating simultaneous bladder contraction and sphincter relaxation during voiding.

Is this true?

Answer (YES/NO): NO